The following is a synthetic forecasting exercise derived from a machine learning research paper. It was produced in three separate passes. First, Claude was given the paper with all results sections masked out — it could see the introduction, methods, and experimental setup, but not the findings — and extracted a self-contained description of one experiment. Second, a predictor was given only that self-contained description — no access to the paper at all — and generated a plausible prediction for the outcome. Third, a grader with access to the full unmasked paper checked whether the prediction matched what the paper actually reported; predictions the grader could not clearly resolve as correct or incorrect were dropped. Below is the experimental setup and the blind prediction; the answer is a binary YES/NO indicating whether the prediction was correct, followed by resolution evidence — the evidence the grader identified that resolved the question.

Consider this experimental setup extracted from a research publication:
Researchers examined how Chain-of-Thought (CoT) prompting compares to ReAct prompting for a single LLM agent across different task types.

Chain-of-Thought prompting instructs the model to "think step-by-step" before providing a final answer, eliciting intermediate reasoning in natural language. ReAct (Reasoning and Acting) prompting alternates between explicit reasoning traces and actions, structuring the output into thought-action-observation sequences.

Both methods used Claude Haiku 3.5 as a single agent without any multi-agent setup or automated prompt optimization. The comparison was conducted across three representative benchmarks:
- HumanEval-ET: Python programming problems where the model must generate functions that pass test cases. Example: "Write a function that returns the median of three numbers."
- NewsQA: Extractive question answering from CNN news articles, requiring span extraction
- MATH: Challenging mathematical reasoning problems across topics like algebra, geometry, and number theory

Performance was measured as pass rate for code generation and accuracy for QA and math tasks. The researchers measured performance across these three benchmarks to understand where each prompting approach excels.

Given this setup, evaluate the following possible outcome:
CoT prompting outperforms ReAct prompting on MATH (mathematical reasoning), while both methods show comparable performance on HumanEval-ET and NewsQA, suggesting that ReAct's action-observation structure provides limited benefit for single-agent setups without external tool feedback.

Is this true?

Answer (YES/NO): NO